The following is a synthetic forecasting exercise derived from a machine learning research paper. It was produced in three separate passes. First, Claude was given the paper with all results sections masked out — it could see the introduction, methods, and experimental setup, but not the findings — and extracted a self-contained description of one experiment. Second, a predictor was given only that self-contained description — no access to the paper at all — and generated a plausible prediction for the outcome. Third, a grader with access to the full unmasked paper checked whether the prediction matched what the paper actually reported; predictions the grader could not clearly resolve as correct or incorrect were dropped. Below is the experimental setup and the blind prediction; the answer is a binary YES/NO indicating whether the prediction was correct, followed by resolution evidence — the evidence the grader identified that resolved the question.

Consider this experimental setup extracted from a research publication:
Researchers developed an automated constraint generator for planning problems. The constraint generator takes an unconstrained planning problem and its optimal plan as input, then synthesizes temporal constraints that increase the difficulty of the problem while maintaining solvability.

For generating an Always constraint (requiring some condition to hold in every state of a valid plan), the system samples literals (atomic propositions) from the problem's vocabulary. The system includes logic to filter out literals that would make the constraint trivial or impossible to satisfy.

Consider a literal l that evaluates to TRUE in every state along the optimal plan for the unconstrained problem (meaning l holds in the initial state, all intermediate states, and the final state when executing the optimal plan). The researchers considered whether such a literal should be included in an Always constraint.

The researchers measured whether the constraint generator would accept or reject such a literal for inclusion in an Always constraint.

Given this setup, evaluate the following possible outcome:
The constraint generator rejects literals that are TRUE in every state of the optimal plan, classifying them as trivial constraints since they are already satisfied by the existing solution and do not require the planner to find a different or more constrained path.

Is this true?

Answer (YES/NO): YES